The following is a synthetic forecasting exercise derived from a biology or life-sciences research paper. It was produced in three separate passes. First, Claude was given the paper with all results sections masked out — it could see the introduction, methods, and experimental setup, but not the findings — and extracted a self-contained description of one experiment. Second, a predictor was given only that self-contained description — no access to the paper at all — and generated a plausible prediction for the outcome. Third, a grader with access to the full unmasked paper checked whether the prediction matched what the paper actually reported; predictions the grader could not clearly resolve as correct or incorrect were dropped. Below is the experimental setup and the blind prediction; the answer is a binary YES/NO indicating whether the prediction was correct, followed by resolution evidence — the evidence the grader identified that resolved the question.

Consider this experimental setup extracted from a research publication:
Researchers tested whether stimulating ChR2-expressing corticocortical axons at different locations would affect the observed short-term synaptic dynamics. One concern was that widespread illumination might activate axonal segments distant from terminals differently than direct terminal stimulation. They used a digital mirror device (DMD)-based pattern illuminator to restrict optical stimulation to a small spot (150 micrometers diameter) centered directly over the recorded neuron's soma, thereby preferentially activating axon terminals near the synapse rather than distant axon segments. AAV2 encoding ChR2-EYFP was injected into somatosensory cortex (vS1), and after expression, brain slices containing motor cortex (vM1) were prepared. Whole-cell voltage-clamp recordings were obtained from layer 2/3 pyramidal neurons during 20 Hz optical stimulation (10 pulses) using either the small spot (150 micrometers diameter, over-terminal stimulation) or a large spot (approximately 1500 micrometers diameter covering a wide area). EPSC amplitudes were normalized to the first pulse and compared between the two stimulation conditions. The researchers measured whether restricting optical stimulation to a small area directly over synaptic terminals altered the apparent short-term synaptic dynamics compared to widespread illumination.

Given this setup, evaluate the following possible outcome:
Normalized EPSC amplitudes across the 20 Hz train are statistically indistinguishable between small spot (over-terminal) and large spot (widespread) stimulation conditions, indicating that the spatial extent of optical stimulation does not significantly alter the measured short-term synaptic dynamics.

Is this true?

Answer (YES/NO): NO